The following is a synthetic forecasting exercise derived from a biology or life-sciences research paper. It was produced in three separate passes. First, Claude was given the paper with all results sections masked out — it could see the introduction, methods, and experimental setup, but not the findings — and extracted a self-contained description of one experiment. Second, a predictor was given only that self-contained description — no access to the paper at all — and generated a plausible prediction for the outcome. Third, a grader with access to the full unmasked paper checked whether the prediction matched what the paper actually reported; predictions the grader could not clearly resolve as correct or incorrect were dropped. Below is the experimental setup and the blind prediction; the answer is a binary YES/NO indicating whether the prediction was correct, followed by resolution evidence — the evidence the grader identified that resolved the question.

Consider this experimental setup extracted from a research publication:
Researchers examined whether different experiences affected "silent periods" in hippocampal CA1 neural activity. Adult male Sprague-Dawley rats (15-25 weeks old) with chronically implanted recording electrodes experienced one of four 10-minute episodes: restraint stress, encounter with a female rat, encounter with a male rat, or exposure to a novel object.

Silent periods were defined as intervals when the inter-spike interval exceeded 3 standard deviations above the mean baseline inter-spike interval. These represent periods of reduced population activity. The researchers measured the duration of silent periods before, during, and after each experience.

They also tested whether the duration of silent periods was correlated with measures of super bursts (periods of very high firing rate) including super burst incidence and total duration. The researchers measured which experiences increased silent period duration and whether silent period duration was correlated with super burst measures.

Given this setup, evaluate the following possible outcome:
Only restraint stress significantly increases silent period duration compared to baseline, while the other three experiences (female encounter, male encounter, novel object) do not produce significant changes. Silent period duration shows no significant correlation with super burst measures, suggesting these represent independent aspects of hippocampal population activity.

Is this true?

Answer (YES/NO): NO